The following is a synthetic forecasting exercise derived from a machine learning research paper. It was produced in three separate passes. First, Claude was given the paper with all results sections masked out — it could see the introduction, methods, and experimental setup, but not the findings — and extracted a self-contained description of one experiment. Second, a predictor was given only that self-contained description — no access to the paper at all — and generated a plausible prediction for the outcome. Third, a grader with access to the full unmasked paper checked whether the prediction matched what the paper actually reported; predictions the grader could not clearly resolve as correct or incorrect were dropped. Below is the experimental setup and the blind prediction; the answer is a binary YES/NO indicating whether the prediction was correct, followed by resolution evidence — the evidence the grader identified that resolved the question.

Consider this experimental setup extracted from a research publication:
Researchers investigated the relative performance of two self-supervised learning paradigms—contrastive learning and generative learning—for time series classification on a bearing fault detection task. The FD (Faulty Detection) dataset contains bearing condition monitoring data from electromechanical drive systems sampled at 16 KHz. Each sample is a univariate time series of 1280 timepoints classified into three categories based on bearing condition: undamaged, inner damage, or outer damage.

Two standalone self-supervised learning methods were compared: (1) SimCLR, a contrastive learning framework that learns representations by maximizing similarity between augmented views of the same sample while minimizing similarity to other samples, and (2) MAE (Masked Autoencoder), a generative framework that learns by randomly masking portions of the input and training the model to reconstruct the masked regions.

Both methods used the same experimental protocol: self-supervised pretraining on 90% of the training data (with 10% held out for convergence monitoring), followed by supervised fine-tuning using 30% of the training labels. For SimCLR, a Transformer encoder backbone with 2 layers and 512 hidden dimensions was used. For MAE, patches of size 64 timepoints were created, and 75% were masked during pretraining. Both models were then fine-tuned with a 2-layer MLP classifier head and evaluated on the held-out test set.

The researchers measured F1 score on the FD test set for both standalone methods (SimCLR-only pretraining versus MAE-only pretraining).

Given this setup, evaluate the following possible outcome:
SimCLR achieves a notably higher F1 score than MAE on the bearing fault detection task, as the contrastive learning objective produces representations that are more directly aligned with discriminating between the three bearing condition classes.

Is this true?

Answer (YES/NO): NO